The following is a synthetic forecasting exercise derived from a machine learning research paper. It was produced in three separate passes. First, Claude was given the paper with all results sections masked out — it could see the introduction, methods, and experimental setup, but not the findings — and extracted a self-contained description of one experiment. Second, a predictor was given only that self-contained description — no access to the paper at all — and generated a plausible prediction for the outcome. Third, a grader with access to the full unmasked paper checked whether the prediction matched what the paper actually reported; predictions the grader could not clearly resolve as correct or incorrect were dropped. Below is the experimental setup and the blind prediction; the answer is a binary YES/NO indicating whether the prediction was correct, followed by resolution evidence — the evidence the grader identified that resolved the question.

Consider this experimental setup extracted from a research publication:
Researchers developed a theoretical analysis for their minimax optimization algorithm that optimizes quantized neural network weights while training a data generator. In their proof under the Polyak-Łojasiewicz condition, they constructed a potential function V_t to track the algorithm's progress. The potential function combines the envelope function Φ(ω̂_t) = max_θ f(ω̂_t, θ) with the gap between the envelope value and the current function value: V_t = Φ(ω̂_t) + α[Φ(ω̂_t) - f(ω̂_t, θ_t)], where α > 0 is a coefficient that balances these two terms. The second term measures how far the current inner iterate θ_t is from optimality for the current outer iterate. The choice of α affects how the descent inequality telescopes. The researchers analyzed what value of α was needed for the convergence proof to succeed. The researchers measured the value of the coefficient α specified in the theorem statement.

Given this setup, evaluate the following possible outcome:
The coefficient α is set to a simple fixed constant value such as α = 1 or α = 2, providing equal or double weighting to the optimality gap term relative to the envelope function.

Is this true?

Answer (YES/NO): NO